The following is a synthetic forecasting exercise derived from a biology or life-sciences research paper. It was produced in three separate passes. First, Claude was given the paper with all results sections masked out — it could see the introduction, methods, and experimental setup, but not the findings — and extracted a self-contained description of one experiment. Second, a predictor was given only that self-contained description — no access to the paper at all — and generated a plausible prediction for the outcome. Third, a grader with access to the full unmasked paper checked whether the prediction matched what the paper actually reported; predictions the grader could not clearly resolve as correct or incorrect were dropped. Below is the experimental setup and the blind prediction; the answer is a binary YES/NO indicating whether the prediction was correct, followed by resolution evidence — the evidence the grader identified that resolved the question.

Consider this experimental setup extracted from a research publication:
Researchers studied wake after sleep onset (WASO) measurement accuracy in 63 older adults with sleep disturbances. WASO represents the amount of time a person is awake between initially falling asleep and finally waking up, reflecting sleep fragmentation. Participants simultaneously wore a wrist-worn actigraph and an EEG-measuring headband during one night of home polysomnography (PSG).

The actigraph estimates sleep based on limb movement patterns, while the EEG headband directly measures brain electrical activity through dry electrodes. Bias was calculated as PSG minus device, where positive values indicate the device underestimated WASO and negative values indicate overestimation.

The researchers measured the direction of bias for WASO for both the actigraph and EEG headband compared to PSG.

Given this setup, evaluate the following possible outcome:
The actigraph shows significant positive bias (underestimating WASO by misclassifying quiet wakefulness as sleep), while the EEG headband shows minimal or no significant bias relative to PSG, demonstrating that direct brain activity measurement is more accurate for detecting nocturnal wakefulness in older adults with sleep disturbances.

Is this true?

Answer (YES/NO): NO